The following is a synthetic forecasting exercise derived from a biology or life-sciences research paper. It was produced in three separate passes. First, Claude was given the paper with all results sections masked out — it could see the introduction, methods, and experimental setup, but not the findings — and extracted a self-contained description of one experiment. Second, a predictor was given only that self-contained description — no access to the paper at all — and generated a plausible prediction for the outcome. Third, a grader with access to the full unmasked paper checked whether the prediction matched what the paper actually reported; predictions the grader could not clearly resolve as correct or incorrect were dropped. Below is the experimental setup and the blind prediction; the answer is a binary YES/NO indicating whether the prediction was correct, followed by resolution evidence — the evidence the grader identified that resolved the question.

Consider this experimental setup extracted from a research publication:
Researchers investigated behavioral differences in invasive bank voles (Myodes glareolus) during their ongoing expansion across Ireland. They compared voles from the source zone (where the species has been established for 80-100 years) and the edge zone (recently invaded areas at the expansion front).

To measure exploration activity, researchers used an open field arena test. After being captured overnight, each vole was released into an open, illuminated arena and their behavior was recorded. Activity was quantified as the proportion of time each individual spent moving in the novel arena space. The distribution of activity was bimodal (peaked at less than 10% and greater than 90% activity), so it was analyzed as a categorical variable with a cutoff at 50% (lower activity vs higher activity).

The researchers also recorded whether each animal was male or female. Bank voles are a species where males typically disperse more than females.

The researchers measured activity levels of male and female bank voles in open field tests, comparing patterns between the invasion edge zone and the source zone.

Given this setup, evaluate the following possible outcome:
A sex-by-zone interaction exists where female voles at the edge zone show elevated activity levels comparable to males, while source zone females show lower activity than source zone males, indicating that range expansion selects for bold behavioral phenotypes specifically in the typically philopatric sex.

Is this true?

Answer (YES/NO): NO